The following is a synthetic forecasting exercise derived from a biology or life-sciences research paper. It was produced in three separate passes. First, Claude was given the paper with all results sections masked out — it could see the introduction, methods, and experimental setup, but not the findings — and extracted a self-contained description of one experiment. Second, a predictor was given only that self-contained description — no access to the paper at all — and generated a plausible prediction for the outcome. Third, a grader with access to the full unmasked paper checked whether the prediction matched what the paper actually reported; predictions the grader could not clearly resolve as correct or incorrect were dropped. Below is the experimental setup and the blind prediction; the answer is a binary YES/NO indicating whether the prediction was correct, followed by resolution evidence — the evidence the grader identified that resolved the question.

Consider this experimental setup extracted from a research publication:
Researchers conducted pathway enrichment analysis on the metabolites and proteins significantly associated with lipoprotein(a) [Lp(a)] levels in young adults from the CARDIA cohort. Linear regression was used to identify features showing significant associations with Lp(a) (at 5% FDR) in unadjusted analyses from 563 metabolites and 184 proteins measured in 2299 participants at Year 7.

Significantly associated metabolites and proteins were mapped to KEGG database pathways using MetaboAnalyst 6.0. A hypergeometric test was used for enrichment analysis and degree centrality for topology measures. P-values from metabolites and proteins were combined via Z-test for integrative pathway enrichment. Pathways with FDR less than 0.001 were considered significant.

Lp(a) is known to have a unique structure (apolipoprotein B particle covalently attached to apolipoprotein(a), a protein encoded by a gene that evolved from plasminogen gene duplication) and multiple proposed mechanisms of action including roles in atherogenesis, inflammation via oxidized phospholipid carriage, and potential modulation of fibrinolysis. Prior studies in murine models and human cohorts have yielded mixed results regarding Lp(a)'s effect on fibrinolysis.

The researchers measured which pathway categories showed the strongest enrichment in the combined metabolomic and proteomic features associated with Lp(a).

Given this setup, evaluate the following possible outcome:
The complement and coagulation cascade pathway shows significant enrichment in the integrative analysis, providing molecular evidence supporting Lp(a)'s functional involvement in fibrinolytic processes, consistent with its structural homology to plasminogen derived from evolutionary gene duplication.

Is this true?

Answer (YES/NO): NO